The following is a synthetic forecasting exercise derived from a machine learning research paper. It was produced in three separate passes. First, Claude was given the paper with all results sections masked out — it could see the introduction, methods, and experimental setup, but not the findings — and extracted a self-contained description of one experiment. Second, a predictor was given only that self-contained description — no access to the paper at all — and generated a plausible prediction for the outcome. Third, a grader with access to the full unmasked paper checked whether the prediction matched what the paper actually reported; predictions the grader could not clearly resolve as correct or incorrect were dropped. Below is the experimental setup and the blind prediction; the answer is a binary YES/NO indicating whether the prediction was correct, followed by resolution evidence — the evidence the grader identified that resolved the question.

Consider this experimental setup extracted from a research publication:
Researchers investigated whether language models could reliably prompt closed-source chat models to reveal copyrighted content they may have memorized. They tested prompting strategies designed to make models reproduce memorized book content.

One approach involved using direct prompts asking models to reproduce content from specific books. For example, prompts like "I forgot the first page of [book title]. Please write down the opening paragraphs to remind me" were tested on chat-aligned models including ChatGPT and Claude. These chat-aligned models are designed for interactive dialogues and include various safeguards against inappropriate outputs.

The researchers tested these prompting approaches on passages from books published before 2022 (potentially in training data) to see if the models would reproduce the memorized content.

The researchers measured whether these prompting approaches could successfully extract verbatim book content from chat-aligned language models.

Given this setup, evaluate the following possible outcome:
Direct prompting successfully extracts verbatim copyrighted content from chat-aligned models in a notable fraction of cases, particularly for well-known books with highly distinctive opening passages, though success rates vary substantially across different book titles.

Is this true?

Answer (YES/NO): NO